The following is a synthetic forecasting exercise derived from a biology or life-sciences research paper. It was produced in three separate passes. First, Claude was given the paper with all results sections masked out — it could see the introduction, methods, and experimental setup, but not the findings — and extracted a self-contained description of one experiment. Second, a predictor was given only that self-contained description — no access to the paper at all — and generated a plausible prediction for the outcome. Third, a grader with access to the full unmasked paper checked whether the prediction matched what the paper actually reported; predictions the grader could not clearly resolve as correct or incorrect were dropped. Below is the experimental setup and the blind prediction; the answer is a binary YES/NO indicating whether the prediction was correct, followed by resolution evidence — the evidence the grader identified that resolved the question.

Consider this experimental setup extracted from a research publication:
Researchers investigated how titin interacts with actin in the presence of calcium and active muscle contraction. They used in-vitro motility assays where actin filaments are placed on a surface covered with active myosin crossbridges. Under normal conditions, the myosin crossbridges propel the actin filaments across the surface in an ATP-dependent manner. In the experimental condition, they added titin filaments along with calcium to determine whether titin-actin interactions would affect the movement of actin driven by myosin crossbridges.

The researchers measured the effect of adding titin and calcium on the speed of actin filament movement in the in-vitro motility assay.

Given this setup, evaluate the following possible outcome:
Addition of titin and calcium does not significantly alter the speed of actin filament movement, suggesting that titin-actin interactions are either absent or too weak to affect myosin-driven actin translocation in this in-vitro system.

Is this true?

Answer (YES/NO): NO